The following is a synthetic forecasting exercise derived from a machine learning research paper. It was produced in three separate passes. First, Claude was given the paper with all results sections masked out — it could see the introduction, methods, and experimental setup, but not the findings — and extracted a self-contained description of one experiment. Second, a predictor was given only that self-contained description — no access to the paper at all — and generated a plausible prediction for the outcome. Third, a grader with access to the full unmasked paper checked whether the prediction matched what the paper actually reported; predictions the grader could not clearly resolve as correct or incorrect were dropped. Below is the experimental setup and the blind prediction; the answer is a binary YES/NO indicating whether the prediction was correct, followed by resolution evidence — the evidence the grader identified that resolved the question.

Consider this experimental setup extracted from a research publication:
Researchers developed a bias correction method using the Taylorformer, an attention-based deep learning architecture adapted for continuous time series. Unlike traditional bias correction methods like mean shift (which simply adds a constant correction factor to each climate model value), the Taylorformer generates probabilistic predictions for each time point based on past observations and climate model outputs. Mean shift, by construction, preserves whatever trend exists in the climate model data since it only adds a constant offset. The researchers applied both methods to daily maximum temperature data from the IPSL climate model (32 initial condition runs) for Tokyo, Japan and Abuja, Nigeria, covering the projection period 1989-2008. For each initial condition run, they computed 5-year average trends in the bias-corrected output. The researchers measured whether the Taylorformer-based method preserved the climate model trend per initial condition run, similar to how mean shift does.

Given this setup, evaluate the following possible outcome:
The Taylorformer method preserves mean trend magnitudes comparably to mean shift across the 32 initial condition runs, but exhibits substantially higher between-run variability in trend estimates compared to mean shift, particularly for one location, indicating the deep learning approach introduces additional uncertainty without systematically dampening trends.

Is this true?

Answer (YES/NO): NO